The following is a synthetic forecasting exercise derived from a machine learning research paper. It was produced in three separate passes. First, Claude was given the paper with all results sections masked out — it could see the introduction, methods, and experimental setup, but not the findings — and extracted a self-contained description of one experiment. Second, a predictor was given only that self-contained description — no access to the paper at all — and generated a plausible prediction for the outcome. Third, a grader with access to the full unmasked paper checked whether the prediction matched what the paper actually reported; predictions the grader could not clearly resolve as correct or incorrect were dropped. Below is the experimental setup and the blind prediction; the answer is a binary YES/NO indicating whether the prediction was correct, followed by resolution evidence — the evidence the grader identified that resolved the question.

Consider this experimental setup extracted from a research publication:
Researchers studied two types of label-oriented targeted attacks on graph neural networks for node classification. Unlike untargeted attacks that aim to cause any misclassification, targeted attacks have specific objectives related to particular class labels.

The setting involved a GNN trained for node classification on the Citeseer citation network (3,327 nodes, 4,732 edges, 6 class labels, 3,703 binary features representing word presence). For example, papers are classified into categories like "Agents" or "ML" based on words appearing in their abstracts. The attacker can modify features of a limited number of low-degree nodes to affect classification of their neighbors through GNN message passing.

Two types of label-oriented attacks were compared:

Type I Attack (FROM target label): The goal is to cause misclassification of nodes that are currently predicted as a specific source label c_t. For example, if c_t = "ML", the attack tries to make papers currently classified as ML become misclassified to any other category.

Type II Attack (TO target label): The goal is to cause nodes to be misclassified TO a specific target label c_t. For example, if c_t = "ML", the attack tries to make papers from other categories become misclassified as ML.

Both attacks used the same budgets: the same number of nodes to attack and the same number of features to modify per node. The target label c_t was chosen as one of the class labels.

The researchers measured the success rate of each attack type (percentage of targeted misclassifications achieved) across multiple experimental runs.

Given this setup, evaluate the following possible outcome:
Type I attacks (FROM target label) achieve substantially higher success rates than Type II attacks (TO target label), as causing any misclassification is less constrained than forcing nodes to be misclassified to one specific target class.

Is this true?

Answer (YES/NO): NO